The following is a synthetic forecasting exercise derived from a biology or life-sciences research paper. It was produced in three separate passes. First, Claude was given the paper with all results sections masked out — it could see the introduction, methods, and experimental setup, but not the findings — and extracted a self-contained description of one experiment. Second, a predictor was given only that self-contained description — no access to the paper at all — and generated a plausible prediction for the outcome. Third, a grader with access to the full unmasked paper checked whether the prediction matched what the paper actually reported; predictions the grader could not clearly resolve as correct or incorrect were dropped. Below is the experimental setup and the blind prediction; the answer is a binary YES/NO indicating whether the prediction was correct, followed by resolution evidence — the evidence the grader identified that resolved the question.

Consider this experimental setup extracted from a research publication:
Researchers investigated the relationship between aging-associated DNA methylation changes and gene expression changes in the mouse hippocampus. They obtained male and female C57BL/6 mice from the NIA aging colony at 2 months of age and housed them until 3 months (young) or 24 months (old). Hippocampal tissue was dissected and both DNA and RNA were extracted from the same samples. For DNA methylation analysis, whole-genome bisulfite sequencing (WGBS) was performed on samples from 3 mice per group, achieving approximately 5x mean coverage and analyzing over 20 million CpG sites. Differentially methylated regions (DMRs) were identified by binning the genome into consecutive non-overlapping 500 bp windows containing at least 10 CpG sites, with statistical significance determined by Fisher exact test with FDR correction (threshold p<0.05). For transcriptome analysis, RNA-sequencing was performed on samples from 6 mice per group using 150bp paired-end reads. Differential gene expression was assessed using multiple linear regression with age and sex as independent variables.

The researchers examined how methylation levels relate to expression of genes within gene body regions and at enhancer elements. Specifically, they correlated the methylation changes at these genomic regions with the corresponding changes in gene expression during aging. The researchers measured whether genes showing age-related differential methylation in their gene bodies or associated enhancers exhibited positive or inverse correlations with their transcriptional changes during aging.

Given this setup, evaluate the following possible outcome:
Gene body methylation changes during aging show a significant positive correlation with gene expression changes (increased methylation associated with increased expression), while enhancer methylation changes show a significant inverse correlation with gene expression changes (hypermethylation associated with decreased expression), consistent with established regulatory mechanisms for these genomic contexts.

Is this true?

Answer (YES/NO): NO